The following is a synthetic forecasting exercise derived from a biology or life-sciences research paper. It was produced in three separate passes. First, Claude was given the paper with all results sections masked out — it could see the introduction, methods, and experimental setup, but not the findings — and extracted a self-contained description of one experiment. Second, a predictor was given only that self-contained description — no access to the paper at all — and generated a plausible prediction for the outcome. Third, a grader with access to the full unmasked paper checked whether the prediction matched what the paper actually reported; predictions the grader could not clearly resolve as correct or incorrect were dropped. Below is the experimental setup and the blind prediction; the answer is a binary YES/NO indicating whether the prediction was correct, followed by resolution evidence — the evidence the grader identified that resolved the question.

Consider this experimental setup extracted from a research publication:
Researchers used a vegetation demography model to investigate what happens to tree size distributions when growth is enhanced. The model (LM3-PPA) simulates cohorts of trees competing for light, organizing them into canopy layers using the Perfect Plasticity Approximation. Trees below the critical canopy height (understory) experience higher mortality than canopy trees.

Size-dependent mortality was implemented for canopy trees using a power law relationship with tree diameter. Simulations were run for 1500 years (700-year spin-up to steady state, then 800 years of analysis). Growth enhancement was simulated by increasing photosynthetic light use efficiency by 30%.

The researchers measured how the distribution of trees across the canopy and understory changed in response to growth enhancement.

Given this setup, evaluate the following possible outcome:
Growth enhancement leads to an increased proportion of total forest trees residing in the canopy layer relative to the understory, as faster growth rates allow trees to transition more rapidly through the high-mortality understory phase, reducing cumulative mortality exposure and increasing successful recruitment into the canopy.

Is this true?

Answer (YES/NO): NO